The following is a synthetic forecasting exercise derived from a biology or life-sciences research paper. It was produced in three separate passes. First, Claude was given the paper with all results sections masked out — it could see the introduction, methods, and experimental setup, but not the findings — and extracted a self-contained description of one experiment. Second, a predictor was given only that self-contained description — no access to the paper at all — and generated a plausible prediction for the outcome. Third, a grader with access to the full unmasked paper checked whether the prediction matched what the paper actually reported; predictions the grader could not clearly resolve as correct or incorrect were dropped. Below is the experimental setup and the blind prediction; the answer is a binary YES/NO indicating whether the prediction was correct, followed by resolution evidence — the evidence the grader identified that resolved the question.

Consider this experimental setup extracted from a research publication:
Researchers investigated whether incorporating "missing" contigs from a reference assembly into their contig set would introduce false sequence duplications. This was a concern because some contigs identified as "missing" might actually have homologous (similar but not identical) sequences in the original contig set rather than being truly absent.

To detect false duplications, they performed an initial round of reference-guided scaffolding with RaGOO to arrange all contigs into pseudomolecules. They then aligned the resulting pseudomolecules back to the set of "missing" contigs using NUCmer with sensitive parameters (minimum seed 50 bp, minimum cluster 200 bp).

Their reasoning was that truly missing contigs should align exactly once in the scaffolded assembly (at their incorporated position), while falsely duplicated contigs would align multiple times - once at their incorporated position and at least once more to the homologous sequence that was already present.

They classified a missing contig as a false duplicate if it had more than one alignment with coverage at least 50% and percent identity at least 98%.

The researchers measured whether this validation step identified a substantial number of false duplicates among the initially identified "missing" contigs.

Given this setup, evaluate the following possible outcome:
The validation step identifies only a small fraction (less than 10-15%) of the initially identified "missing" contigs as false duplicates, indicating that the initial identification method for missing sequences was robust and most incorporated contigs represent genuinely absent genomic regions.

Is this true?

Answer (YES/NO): YES